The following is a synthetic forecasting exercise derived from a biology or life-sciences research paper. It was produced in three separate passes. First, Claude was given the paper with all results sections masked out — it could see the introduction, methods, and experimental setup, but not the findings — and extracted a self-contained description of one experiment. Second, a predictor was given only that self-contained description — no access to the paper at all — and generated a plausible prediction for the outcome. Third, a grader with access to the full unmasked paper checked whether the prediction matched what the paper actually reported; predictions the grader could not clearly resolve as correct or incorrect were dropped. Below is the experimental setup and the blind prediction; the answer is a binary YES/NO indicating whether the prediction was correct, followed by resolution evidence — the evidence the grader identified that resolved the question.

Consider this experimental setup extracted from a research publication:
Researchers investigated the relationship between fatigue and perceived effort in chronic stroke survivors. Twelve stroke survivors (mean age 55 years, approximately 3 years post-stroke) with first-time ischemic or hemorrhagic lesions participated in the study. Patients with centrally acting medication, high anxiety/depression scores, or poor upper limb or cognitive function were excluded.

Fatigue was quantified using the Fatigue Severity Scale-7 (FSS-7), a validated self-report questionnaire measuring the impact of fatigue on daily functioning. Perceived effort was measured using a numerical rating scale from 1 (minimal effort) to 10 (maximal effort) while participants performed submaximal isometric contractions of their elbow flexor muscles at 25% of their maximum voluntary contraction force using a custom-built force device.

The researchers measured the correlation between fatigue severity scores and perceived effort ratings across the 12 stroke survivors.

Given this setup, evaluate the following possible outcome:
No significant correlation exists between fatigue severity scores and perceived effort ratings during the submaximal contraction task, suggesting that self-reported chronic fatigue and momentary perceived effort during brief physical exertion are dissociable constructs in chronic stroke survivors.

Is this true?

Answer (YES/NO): NO